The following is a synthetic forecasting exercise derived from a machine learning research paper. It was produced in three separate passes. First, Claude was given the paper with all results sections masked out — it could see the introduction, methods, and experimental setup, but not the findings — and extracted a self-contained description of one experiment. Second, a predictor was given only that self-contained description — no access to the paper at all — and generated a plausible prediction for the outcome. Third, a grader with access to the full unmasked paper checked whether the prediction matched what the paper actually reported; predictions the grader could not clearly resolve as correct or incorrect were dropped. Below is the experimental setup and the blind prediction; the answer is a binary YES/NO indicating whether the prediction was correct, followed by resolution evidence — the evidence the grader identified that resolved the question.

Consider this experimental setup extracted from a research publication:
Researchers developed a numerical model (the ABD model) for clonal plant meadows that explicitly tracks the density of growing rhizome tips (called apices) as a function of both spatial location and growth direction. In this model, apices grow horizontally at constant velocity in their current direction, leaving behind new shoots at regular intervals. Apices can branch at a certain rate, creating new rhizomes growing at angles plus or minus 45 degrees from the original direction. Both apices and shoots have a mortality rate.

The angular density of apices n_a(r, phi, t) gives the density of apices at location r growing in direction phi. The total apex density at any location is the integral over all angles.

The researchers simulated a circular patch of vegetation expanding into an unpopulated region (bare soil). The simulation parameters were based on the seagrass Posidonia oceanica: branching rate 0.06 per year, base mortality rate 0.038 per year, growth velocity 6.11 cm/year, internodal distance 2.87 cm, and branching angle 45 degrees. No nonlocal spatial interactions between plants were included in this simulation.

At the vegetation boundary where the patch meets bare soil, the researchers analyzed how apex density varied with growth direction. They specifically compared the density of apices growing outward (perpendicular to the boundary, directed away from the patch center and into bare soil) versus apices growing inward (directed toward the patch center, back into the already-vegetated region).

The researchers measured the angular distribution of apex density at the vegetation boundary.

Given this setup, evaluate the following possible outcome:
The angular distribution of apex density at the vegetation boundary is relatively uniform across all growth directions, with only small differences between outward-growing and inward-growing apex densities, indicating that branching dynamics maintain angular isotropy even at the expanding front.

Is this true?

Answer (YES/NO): NO